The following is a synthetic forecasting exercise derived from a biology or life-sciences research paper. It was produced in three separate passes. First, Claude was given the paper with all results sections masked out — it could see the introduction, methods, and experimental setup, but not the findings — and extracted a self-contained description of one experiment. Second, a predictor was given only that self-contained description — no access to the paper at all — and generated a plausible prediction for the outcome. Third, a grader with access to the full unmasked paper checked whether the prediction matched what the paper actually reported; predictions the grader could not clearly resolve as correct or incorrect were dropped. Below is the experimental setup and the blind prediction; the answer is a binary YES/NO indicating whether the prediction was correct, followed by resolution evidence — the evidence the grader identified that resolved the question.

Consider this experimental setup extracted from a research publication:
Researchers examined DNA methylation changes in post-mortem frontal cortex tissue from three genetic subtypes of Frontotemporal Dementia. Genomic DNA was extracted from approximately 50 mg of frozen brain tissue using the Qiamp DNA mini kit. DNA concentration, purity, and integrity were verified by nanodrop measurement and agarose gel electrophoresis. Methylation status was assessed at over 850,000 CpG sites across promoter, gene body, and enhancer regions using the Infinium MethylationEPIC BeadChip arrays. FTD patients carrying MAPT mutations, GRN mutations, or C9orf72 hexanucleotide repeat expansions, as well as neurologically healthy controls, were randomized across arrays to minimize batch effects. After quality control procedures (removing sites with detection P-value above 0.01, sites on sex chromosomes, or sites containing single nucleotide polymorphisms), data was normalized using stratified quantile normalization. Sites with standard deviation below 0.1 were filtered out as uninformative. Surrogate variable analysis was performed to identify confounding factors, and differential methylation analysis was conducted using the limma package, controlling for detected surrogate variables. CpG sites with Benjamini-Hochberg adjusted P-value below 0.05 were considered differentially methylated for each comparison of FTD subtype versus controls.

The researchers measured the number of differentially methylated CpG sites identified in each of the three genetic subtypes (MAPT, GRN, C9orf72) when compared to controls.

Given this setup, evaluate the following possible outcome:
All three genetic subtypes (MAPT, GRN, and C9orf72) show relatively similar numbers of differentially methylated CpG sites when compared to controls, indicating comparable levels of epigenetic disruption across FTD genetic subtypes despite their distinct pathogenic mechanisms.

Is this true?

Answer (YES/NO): NO